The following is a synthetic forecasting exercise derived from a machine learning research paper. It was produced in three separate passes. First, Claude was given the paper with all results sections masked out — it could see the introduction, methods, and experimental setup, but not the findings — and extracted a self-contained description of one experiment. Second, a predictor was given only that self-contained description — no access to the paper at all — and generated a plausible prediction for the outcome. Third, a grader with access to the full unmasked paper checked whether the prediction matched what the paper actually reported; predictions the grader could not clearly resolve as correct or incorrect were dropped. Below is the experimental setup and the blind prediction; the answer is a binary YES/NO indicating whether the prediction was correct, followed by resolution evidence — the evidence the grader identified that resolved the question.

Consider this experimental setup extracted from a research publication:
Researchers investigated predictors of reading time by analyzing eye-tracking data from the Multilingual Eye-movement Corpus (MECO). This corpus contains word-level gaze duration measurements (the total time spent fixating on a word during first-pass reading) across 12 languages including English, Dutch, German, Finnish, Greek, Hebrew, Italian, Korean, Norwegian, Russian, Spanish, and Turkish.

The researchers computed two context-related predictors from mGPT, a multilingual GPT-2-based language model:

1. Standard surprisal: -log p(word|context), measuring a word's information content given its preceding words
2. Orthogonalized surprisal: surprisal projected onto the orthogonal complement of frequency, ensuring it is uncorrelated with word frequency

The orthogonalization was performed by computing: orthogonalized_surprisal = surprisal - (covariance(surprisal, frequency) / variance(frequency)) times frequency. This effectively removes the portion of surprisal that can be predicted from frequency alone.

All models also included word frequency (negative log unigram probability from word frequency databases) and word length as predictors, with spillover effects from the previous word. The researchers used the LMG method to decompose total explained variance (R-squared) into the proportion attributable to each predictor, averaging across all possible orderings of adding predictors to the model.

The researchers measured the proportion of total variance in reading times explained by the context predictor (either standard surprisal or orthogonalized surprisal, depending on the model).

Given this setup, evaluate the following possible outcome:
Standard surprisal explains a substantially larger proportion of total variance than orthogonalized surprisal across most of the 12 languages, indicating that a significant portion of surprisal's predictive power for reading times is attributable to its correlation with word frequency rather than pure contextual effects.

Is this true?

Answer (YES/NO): YES